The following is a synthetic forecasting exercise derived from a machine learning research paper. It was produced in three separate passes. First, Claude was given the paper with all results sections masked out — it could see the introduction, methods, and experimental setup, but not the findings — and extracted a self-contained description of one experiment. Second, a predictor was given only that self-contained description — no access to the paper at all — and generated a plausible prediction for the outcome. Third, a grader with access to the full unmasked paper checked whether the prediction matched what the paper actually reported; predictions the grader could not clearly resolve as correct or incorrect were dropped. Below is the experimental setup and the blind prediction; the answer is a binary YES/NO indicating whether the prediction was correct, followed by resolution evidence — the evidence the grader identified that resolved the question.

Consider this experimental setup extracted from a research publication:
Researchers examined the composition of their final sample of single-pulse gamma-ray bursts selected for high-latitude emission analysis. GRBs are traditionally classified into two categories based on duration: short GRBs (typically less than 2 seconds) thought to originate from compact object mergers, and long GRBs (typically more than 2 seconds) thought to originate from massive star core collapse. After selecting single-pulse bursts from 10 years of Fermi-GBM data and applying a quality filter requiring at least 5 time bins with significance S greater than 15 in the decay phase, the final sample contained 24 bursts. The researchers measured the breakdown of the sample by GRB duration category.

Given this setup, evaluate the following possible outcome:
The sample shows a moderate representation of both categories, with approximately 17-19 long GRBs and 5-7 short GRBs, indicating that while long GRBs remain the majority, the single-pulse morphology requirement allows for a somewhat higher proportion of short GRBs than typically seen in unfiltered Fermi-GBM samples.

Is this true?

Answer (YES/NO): NO